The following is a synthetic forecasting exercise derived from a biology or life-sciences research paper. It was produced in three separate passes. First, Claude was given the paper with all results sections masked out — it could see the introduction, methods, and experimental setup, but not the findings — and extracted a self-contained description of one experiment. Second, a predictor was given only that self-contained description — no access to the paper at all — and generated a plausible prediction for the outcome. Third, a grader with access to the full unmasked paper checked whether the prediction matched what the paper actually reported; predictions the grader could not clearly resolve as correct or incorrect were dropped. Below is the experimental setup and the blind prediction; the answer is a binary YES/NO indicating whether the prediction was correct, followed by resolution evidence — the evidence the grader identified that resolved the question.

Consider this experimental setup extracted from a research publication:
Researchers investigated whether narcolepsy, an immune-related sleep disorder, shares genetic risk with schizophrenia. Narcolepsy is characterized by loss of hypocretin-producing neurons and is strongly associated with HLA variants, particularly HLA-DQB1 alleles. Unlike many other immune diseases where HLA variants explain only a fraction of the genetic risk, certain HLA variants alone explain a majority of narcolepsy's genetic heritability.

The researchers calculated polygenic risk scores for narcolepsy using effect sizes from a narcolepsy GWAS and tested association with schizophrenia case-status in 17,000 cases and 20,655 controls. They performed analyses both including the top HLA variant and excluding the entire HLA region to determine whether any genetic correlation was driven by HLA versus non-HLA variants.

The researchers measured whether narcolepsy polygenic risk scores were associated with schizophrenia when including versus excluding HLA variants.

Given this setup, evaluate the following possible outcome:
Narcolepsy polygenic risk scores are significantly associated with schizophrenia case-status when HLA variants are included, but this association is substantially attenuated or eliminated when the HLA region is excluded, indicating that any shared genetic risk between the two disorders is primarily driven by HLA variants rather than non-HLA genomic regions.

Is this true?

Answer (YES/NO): NO